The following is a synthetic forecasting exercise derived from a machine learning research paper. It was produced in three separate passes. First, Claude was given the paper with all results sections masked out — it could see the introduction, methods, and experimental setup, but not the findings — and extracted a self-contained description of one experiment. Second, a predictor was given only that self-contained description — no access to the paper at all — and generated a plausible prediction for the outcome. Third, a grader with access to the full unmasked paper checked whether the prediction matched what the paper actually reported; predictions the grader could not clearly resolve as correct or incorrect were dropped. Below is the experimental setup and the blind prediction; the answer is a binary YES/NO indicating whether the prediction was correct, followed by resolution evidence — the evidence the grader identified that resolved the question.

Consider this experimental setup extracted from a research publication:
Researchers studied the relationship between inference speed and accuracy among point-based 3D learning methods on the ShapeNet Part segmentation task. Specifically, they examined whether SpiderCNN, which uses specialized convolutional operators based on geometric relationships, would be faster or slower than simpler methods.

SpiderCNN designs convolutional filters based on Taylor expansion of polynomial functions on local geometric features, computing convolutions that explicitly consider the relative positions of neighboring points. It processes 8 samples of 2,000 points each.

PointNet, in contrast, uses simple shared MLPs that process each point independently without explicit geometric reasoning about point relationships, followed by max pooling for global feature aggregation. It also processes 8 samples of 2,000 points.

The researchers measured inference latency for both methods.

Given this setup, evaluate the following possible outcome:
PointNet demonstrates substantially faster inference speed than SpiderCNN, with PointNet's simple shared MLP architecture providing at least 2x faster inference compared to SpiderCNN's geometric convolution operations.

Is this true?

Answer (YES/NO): YES